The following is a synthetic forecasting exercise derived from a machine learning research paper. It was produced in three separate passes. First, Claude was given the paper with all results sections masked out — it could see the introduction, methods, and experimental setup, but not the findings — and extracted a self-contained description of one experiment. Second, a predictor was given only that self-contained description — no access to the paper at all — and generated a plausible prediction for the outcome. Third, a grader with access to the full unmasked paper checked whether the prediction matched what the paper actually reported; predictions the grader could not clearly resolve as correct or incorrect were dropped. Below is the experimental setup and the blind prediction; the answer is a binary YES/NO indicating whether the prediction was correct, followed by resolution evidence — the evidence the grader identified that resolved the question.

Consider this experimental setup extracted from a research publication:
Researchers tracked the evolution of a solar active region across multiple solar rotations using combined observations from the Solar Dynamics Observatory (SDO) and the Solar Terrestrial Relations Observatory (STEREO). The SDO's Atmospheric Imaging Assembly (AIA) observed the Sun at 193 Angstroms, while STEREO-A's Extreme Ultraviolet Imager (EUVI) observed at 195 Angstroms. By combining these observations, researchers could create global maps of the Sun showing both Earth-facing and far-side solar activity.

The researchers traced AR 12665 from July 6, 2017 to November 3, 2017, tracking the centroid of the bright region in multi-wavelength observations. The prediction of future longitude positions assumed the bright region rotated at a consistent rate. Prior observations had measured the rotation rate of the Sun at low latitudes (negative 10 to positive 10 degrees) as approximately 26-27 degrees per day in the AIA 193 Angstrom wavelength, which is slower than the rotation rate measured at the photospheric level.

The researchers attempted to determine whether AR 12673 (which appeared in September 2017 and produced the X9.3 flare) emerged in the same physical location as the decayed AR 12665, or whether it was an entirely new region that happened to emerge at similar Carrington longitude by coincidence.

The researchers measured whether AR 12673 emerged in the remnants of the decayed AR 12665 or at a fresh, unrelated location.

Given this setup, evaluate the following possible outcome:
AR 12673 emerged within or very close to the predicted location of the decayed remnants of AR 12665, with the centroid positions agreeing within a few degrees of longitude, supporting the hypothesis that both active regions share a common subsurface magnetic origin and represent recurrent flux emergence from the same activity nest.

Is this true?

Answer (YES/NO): YES